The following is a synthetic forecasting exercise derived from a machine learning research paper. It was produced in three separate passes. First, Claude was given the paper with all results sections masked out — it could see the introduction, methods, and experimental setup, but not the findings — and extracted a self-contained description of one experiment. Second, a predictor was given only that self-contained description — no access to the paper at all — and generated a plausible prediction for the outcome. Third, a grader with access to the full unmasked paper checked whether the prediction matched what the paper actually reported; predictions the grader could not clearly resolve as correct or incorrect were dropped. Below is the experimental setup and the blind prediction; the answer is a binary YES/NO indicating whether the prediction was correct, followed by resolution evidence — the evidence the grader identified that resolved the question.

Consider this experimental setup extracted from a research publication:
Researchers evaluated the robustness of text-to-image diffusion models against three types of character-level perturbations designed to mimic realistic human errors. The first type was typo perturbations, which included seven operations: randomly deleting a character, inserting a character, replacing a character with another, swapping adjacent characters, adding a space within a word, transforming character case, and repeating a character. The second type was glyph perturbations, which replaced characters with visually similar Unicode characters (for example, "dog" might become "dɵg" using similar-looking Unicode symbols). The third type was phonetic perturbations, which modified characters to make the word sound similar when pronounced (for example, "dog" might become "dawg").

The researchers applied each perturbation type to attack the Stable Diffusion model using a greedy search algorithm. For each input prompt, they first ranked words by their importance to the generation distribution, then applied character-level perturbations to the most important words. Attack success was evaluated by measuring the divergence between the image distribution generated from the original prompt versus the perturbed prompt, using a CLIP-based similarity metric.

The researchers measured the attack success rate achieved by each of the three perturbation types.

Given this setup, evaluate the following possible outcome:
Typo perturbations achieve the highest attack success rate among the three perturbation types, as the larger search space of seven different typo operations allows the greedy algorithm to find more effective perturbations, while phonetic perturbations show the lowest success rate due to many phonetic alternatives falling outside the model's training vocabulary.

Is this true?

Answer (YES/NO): NO